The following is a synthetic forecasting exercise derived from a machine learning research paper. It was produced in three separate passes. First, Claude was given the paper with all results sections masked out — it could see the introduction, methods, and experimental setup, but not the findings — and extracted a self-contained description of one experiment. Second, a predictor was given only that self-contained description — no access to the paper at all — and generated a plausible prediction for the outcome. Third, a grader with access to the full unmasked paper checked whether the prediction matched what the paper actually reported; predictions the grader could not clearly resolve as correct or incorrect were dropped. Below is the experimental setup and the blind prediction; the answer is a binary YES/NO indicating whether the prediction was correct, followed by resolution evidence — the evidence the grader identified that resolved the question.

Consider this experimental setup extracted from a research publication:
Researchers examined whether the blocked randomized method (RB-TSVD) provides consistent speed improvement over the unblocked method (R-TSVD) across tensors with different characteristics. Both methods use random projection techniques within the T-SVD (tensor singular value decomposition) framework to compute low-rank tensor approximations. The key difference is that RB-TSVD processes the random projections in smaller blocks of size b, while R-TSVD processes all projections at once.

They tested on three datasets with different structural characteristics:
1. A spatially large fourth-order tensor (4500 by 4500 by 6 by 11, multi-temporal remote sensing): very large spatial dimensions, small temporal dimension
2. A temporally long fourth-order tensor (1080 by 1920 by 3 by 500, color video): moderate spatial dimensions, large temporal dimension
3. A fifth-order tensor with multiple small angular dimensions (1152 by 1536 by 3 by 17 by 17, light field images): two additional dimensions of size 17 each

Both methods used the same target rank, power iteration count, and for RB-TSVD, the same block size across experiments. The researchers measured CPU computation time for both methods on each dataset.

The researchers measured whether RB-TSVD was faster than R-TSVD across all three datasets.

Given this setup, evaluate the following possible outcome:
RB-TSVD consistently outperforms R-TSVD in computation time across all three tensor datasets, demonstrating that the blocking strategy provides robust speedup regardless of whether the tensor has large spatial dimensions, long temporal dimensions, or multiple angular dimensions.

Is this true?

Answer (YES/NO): NO